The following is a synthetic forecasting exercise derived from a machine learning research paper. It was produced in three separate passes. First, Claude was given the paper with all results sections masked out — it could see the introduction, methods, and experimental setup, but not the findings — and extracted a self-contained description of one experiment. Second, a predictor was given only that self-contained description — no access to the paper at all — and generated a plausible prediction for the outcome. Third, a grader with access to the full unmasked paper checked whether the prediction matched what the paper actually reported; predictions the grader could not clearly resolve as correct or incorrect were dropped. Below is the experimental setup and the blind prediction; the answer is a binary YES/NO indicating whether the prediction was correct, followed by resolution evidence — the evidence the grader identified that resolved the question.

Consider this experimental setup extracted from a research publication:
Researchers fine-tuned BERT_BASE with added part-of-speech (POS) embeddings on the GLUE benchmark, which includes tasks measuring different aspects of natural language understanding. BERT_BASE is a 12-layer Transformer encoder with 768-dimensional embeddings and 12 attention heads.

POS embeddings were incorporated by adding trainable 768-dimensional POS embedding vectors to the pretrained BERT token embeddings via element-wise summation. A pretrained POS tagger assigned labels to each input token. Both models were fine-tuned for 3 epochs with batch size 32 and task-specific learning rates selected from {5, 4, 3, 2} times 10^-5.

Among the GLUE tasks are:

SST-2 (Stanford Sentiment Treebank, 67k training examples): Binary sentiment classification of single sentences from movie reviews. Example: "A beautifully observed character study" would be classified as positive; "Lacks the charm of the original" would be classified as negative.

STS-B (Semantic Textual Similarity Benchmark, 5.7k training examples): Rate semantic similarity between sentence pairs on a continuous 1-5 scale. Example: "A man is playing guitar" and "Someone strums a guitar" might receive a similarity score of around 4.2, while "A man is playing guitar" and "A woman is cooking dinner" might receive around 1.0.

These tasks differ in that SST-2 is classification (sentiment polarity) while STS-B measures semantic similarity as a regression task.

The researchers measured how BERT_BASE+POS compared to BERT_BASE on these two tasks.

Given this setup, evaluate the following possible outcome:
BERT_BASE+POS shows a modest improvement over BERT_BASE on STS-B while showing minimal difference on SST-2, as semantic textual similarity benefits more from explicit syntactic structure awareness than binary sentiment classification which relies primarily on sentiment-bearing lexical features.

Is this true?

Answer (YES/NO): NO